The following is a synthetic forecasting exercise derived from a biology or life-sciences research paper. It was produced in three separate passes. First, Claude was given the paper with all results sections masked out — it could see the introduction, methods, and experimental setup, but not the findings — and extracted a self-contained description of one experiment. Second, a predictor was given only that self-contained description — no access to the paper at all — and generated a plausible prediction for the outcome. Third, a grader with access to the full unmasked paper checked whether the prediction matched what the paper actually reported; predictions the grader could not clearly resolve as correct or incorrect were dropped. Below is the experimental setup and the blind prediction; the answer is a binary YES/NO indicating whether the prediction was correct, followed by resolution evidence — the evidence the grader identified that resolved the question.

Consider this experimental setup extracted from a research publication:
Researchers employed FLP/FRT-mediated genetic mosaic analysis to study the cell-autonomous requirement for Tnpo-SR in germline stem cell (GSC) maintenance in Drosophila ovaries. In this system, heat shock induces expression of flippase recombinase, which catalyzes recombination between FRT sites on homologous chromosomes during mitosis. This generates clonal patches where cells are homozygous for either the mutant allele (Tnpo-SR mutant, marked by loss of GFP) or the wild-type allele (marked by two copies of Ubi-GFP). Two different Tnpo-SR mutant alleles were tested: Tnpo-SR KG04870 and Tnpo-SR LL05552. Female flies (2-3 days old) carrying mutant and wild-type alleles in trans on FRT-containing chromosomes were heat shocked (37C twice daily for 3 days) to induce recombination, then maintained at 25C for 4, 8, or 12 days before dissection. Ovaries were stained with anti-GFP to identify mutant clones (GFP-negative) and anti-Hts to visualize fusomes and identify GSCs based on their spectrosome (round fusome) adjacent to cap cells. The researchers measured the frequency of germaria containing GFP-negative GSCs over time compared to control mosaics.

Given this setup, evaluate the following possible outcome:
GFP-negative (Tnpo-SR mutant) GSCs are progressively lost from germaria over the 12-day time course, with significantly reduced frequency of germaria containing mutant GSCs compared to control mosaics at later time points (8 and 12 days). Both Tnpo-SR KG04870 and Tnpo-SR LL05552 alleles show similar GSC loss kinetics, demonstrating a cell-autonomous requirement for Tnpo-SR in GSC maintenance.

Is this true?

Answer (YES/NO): YES